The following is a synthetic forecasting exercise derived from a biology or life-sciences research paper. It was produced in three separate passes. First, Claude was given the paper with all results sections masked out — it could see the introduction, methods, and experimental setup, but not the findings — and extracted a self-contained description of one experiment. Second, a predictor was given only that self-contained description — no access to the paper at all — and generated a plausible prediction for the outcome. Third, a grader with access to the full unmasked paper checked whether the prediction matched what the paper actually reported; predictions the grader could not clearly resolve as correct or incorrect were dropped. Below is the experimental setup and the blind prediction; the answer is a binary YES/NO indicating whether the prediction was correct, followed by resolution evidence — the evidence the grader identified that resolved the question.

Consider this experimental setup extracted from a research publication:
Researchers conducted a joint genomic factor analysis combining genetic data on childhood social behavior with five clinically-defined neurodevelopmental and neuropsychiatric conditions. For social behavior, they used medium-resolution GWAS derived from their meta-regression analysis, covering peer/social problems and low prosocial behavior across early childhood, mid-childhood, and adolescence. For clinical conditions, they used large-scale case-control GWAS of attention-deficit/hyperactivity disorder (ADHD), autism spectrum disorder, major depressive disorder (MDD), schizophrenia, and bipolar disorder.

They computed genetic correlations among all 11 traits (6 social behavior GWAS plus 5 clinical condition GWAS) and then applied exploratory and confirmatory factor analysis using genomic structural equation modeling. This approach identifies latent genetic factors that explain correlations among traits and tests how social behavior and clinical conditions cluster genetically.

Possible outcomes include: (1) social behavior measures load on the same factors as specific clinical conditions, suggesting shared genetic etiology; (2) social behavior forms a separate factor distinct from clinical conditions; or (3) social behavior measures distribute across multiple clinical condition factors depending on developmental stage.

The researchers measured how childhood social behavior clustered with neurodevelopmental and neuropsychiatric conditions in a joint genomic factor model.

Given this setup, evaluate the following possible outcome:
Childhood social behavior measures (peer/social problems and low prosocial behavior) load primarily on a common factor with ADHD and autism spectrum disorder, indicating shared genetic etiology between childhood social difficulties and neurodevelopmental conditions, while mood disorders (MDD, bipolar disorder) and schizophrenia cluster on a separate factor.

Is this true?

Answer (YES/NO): NO